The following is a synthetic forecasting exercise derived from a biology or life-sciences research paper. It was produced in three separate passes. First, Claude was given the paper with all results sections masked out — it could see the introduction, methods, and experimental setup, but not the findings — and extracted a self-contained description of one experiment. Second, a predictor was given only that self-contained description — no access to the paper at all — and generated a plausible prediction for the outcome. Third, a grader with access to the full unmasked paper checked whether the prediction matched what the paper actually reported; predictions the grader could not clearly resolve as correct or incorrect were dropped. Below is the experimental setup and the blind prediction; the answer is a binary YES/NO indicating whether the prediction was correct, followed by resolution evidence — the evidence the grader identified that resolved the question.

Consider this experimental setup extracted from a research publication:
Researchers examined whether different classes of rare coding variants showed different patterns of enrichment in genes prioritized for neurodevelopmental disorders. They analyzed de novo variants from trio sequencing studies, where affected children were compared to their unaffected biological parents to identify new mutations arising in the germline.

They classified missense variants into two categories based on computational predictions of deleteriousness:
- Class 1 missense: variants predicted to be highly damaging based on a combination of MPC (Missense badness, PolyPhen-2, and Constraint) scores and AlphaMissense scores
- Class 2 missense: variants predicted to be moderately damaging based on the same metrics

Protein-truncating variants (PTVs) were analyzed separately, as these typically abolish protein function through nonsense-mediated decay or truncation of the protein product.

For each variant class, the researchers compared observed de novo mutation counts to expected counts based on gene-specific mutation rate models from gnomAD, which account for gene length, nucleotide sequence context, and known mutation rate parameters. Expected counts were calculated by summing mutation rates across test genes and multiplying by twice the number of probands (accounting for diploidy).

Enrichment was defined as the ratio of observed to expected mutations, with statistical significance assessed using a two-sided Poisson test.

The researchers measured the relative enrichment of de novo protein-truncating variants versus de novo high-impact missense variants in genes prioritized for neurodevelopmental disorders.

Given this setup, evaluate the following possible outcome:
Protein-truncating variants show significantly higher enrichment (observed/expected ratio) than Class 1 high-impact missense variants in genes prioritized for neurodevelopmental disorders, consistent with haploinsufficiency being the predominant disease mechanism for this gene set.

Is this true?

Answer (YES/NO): NO